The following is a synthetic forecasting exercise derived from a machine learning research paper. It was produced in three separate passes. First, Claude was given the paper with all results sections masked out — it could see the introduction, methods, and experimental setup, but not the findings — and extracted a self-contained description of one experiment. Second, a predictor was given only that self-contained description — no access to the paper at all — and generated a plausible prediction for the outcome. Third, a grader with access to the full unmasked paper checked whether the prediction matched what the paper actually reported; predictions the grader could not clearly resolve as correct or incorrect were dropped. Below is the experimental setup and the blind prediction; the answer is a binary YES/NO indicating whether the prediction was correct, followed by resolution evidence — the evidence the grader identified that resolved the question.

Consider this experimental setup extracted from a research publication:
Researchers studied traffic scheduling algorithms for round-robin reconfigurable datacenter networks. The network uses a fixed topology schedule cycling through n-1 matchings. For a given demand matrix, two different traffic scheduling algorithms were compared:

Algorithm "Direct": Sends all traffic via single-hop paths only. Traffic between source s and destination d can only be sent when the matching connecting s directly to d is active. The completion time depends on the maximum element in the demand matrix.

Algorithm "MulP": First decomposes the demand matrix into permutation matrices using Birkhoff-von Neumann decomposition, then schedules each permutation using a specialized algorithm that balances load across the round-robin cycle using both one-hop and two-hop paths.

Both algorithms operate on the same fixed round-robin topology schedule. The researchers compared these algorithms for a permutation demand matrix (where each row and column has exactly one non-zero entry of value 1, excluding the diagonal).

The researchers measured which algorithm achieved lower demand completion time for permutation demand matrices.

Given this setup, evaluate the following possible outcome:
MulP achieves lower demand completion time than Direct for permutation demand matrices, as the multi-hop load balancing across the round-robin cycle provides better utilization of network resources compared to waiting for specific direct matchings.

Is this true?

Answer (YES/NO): YES